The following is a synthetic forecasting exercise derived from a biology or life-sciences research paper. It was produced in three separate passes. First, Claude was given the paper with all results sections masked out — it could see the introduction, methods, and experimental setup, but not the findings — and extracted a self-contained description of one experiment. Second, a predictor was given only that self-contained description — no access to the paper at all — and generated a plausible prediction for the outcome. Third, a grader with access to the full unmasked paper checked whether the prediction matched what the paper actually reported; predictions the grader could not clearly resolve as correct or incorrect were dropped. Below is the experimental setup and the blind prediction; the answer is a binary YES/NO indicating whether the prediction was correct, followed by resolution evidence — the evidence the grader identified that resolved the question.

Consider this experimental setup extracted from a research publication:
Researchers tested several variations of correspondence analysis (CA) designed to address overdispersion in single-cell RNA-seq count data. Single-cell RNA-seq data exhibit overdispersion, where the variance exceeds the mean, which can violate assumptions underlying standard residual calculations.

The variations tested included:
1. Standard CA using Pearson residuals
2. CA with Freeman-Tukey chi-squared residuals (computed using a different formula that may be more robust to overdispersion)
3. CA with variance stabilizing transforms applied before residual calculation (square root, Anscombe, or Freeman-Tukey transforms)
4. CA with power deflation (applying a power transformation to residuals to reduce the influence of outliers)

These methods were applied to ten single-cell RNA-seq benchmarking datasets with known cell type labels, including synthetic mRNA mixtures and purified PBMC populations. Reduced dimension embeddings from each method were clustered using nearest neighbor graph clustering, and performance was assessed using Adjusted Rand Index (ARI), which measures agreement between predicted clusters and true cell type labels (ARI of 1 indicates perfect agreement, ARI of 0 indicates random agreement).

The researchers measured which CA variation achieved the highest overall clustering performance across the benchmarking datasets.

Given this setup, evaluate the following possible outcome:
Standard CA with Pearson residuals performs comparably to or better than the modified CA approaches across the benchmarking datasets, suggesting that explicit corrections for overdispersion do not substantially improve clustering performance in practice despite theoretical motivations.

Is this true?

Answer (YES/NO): NO